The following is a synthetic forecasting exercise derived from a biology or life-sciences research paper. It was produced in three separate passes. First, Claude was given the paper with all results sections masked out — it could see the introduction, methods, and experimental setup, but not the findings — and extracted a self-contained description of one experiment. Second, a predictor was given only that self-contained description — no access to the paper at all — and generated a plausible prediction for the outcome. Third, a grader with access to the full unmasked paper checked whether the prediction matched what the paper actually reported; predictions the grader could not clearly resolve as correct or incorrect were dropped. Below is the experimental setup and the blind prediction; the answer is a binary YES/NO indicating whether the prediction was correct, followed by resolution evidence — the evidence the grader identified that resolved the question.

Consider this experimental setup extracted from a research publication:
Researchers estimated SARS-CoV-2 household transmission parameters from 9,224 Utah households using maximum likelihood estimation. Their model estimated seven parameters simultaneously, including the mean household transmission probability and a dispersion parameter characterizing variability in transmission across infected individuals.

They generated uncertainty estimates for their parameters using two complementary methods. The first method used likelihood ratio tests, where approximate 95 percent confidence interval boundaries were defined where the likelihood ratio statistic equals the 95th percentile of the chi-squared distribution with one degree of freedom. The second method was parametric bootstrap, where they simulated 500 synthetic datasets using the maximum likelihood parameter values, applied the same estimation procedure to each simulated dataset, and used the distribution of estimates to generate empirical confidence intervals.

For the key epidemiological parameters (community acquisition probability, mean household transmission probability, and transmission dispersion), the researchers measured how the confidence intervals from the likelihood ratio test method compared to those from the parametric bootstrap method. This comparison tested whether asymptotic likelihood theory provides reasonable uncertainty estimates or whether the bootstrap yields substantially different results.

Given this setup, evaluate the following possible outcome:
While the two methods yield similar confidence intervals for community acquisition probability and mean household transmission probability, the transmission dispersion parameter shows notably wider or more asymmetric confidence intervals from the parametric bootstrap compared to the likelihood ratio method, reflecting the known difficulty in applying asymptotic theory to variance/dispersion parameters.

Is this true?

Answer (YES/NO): NO